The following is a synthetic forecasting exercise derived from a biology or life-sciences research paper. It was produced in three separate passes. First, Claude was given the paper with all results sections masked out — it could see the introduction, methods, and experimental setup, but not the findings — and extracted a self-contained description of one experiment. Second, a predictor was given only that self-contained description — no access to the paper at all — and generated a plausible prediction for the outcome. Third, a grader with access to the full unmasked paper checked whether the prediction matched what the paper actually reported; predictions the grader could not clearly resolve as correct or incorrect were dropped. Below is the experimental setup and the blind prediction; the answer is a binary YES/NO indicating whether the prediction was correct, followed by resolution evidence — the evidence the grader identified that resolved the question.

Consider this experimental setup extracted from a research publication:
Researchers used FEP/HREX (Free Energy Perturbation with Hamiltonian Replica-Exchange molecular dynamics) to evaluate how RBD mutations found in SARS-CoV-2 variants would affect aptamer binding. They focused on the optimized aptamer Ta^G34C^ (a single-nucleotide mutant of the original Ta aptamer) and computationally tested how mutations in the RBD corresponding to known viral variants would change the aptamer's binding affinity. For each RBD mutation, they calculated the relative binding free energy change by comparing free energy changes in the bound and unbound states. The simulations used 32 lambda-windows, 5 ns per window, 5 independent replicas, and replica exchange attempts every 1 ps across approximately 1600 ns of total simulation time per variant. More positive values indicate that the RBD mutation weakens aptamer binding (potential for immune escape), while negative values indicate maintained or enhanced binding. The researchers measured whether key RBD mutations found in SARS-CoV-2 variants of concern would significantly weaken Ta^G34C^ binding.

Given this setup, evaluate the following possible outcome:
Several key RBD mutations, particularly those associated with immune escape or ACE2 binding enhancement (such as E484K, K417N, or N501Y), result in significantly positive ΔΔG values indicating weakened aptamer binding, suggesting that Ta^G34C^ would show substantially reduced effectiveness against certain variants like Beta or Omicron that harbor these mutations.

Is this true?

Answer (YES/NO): NO